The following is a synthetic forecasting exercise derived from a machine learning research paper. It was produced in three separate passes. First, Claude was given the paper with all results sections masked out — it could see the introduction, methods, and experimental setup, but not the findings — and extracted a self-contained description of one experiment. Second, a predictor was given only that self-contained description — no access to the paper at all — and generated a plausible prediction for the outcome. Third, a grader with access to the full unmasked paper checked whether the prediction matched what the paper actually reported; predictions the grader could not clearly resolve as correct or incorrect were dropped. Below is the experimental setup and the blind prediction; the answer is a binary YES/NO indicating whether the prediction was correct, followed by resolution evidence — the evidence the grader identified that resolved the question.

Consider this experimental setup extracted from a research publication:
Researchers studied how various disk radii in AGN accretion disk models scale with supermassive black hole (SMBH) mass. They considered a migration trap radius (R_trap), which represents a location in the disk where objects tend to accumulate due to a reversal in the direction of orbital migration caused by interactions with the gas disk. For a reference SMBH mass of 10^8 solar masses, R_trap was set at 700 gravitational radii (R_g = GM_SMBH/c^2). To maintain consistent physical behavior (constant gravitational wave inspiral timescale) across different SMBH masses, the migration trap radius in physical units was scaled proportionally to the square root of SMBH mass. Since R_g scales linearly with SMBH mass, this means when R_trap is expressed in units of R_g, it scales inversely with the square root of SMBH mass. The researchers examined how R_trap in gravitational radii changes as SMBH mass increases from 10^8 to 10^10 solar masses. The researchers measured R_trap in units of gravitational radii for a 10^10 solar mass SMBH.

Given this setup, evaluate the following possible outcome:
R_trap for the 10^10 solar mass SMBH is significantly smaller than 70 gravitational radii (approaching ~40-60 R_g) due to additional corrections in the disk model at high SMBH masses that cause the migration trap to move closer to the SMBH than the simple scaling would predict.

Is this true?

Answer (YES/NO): NO